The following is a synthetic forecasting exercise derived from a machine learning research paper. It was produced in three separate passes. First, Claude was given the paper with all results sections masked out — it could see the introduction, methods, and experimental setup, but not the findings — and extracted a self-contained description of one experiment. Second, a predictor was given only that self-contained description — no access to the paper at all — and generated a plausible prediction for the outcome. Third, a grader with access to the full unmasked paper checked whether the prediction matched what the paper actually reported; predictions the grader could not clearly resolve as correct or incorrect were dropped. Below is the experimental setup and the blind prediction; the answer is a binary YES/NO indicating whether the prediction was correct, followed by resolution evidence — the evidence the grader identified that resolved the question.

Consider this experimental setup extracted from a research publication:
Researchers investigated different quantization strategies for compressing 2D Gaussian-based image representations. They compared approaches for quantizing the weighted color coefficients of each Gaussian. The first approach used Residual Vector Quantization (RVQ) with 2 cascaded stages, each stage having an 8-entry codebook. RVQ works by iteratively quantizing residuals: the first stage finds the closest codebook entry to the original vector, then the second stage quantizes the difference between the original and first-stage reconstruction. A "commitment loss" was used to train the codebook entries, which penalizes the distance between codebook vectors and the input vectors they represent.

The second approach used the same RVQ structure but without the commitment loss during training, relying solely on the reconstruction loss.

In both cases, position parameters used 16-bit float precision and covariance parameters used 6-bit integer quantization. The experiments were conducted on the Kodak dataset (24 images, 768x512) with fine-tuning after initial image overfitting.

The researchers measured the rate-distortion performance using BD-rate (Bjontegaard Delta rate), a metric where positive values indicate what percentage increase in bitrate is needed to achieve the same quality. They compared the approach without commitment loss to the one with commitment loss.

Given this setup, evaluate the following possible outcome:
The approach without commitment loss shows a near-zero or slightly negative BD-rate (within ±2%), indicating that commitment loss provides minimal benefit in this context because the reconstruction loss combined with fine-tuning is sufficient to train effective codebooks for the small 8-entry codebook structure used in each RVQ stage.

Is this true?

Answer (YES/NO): NO